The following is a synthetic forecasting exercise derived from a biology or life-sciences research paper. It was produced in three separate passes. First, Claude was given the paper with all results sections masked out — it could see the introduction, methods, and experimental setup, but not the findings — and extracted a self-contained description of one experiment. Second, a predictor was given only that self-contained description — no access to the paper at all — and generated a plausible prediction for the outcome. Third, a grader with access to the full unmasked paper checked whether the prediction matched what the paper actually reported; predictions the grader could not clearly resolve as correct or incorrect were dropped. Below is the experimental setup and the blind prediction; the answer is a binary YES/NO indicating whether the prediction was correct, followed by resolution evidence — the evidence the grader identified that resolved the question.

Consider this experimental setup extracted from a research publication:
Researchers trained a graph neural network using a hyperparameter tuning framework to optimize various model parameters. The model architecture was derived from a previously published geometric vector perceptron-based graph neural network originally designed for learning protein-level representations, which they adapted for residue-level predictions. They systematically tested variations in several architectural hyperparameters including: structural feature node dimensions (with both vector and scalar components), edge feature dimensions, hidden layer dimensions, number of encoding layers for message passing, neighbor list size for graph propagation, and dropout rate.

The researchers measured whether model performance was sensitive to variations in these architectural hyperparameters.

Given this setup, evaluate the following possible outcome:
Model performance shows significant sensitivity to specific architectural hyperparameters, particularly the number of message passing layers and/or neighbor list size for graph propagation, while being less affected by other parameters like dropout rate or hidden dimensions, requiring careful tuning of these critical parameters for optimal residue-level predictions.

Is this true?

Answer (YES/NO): NO